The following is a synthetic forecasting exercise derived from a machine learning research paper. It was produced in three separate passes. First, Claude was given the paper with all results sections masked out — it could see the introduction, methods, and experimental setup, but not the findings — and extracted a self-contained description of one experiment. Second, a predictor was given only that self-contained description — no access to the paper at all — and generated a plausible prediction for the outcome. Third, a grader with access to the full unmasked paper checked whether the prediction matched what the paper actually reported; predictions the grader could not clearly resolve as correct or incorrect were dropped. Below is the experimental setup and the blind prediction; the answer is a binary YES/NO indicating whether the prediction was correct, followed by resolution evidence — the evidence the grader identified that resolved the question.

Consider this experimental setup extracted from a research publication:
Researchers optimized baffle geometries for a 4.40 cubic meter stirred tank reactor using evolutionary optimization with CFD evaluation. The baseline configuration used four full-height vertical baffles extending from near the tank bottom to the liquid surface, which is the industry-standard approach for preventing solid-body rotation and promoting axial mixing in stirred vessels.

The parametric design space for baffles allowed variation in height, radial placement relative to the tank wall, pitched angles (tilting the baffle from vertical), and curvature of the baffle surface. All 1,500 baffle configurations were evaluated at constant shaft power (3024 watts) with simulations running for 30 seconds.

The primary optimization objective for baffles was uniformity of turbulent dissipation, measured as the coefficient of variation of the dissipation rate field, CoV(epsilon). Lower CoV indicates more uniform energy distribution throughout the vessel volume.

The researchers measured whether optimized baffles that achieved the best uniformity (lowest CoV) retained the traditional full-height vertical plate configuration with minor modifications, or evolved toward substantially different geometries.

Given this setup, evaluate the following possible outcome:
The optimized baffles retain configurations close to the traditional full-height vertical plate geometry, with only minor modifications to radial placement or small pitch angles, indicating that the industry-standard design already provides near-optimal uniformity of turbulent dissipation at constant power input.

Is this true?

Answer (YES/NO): NO